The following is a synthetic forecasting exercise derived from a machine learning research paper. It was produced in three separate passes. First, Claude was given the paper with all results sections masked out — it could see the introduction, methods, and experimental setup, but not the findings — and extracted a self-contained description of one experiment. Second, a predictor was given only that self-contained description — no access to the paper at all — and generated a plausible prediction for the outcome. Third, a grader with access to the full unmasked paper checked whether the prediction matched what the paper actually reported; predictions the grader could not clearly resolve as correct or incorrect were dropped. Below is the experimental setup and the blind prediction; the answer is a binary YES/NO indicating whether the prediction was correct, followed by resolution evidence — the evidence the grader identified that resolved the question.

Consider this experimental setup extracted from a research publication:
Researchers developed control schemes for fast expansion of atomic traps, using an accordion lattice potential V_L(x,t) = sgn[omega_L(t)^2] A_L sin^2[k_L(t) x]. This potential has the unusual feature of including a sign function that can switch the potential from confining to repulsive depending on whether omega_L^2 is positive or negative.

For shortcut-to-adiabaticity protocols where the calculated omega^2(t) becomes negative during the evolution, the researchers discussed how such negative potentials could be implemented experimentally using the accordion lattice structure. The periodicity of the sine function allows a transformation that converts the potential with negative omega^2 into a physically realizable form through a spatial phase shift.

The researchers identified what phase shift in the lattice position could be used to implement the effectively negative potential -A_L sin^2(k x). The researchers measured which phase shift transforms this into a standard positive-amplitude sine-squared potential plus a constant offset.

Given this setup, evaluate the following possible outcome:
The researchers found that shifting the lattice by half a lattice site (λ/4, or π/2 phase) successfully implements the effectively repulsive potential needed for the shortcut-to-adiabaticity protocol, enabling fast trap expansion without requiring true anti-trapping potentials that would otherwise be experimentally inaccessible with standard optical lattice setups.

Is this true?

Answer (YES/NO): YES